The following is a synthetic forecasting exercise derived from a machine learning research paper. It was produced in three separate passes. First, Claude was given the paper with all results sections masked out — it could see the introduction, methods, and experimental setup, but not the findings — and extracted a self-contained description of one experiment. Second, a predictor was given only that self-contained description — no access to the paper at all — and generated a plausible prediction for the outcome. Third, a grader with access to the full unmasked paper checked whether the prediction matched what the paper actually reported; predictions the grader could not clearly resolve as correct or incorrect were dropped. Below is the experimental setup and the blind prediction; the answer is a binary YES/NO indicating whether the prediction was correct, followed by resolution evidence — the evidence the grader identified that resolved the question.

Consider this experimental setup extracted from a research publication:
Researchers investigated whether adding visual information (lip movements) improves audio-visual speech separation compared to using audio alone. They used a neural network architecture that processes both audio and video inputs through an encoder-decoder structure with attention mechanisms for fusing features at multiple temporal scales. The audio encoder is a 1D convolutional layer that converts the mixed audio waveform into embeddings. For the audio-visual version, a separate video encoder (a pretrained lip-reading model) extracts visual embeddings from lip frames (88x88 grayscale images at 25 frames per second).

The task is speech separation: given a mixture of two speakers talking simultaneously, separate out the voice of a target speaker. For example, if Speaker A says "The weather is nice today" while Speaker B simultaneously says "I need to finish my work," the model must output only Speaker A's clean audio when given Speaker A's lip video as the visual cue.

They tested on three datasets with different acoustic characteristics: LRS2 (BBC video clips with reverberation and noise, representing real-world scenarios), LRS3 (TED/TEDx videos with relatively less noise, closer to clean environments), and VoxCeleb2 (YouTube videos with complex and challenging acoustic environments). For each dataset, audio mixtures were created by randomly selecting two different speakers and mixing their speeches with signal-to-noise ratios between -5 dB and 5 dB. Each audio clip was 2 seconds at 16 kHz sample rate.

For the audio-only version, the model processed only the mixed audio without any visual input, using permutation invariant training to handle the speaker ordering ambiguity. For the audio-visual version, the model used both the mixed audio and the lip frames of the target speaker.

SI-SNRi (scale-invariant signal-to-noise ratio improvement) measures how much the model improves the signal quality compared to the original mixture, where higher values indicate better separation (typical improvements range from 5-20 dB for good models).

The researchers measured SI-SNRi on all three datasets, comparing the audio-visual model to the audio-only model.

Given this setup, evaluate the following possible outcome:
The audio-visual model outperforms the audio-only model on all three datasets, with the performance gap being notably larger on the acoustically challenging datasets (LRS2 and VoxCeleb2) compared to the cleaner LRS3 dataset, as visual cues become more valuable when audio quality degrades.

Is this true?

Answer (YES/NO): NO